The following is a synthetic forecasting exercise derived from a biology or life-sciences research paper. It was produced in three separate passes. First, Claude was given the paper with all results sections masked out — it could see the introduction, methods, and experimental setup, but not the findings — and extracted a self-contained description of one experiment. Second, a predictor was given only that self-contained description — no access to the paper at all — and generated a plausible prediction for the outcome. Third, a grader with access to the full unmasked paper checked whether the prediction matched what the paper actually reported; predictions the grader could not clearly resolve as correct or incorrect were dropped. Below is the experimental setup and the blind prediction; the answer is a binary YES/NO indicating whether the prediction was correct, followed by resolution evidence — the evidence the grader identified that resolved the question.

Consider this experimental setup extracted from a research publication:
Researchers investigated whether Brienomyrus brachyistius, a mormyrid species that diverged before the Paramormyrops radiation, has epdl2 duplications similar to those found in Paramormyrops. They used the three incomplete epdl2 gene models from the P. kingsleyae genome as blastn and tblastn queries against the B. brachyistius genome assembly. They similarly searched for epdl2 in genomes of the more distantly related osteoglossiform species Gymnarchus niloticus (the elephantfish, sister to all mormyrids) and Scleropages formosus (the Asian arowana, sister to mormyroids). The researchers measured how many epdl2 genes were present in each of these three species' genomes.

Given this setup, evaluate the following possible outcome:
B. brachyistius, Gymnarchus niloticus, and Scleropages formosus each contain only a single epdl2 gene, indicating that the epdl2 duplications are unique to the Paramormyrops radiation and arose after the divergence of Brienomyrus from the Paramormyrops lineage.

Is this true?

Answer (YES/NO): YES